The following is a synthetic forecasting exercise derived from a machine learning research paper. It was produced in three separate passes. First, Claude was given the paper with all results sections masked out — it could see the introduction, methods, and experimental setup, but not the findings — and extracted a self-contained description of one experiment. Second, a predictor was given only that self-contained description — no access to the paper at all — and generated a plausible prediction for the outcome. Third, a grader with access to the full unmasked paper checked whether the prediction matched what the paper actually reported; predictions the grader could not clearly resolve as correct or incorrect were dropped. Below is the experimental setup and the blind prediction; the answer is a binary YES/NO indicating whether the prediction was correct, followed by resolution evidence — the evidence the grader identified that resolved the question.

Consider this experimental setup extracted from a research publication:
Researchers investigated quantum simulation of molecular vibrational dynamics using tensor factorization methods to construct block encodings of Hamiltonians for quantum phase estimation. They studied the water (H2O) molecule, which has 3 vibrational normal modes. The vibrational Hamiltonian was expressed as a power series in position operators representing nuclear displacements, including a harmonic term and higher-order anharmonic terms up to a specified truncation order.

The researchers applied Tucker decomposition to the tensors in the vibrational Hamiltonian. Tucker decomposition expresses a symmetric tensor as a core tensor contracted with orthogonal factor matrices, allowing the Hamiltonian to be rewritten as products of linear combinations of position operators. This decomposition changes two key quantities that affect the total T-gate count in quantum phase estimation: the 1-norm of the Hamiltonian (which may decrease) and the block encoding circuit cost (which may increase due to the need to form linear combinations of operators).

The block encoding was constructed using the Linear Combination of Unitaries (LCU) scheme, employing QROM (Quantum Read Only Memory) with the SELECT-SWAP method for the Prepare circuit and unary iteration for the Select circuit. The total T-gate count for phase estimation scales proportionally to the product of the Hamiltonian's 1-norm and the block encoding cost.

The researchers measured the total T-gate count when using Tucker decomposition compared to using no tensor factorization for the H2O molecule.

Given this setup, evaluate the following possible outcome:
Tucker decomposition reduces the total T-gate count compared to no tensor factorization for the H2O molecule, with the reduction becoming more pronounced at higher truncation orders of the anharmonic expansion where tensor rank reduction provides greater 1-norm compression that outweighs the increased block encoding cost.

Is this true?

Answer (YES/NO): NO